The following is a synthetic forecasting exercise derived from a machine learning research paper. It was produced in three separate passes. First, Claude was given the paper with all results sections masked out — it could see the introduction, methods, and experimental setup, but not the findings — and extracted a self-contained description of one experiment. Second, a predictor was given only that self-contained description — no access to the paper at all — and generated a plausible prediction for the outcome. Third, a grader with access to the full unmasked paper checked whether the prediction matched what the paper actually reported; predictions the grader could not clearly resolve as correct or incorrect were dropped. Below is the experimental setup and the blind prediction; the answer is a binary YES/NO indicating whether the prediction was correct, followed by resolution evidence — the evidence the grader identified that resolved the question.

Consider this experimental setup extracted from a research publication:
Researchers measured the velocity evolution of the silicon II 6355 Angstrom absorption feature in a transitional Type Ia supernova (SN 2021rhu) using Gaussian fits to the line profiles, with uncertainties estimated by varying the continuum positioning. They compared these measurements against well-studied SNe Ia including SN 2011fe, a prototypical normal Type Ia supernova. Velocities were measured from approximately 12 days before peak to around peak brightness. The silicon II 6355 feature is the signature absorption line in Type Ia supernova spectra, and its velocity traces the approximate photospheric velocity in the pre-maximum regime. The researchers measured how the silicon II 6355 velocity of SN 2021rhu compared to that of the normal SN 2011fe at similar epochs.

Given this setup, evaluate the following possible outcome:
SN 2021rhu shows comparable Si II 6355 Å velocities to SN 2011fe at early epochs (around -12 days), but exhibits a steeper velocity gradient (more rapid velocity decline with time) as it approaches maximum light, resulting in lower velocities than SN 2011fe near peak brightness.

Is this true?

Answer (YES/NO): NO